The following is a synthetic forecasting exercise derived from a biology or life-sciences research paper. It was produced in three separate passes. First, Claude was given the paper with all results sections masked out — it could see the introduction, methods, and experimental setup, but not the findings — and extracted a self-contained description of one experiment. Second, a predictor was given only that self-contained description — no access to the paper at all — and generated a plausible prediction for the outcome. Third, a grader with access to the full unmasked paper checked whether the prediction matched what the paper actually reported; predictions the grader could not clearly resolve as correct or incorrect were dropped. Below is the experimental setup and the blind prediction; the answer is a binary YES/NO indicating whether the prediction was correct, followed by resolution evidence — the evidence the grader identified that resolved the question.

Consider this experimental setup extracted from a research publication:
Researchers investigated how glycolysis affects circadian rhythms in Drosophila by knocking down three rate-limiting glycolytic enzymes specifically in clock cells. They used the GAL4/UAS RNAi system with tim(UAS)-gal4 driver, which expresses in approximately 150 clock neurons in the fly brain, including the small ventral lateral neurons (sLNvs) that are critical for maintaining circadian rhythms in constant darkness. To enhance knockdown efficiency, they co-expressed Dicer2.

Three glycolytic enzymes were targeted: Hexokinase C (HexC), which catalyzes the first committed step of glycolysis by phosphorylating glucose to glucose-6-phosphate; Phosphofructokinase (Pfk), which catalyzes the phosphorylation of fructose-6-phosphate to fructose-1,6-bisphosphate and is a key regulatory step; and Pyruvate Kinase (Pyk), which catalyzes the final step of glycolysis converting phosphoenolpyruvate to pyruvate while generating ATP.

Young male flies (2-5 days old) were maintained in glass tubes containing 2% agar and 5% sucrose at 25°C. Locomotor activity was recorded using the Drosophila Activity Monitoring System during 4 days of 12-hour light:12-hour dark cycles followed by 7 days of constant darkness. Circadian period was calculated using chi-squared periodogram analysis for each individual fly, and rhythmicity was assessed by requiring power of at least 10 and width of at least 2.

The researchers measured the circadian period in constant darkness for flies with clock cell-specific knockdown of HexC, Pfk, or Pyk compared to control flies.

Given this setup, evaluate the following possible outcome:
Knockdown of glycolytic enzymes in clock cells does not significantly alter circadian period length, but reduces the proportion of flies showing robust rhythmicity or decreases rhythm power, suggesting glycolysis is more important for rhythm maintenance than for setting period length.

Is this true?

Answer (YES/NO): NO